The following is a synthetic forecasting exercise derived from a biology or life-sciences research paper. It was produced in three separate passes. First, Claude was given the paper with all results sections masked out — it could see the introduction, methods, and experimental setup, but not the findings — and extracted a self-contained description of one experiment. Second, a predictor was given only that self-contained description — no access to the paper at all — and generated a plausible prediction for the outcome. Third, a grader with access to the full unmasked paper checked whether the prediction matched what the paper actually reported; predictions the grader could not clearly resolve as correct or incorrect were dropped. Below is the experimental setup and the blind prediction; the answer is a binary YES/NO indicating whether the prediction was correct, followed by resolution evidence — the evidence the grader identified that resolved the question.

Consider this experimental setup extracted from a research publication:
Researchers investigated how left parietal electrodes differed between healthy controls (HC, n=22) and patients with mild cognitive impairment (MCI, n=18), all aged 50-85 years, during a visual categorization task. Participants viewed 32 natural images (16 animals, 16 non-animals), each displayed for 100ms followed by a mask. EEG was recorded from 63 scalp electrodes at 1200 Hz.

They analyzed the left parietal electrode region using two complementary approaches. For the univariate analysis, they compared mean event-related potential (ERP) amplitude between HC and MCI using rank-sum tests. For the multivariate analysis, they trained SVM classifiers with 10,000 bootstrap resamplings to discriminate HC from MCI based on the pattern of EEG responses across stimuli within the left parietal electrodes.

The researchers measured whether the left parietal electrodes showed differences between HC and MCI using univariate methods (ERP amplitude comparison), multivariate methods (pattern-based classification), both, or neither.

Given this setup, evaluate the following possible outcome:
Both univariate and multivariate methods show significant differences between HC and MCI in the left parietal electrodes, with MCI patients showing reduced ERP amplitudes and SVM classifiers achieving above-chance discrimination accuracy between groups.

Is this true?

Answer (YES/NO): NO